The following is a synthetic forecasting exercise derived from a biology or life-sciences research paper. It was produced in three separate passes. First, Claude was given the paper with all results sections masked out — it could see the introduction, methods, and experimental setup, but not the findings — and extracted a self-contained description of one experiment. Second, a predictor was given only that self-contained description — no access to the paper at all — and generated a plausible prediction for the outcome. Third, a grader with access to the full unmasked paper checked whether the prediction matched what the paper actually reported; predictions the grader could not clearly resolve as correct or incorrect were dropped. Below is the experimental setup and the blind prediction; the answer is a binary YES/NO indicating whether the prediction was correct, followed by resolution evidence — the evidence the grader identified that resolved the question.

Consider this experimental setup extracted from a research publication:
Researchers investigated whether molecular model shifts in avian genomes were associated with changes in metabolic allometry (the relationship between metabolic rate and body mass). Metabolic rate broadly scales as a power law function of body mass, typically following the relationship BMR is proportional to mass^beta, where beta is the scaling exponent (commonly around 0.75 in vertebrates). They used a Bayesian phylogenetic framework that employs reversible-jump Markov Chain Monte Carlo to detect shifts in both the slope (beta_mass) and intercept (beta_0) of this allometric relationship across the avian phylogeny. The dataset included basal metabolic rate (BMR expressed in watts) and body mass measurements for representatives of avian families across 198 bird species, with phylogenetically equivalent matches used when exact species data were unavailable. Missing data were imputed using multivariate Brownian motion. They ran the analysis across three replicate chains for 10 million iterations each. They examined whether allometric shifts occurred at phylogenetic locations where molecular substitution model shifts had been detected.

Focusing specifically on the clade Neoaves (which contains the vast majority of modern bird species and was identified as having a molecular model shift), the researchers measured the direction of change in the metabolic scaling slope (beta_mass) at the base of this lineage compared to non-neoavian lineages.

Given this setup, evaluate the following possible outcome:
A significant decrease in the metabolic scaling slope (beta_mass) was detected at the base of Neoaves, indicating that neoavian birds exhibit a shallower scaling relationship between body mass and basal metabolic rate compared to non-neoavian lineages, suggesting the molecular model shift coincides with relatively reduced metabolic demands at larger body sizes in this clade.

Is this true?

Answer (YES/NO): NO